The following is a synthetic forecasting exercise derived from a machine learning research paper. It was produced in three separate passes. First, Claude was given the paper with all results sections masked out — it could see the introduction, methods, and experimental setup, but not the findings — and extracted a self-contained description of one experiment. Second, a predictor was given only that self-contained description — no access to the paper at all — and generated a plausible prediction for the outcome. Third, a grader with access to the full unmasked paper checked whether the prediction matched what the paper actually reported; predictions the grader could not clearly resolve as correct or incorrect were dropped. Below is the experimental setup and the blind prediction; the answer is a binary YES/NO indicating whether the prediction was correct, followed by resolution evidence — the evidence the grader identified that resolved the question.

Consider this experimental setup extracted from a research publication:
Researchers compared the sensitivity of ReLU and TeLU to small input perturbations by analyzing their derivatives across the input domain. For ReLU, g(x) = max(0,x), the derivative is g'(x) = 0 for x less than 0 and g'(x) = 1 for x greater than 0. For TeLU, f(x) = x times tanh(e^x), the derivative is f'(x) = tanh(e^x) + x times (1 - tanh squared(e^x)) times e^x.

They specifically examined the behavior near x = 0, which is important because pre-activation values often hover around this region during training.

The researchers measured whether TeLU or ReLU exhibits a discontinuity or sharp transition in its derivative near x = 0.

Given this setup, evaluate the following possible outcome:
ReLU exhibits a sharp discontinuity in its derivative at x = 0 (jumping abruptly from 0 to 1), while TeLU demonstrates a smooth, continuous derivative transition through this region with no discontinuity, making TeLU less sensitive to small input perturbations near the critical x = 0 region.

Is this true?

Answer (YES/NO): YES